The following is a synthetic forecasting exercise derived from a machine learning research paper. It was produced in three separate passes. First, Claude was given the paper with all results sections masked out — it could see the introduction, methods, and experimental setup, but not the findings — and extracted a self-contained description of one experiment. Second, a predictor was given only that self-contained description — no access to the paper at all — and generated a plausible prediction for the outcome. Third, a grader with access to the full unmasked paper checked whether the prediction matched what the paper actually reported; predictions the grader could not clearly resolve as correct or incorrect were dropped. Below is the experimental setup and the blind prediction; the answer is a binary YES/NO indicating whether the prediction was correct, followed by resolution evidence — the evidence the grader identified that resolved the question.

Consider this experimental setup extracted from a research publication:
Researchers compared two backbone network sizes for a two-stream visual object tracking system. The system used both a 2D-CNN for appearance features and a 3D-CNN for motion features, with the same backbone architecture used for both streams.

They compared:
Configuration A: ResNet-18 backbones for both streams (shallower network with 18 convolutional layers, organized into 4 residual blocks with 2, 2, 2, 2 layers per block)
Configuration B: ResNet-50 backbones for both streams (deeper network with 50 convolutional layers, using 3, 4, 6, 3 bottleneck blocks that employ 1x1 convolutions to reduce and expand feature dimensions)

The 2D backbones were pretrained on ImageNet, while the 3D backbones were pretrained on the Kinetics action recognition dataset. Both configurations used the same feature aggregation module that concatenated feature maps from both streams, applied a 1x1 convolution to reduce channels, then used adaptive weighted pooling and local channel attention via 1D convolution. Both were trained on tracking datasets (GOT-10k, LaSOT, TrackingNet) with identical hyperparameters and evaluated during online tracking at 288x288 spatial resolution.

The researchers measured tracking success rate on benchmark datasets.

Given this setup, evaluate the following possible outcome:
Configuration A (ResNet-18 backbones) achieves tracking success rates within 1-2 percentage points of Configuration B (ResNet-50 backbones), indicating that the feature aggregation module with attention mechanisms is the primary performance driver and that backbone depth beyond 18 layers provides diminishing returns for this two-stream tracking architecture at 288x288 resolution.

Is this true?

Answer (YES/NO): NO